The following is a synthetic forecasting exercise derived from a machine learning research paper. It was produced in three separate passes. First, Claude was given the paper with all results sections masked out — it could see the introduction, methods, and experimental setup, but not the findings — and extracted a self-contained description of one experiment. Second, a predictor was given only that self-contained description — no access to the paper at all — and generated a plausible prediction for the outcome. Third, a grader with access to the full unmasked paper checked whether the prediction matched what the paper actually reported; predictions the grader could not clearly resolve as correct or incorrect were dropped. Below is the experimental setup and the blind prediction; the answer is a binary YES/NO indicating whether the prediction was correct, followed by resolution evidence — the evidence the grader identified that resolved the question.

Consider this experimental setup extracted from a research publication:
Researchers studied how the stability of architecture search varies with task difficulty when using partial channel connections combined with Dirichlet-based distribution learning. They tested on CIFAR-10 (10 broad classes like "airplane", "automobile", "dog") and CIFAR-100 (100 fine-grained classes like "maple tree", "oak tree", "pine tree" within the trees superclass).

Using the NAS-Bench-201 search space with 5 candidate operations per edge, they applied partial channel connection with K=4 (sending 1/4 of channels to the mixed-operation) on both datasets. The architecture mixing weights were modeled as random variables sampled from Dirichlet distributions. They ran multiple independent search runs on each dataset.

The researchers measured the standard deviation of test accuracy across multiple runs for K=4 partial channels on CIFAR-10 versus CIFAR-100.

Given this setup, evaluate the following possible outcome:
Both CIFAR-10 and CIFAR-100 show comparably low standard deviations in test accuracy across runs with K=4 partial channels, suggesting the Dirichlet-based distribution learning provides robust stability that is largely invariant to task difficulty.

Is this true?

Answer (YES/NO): NO